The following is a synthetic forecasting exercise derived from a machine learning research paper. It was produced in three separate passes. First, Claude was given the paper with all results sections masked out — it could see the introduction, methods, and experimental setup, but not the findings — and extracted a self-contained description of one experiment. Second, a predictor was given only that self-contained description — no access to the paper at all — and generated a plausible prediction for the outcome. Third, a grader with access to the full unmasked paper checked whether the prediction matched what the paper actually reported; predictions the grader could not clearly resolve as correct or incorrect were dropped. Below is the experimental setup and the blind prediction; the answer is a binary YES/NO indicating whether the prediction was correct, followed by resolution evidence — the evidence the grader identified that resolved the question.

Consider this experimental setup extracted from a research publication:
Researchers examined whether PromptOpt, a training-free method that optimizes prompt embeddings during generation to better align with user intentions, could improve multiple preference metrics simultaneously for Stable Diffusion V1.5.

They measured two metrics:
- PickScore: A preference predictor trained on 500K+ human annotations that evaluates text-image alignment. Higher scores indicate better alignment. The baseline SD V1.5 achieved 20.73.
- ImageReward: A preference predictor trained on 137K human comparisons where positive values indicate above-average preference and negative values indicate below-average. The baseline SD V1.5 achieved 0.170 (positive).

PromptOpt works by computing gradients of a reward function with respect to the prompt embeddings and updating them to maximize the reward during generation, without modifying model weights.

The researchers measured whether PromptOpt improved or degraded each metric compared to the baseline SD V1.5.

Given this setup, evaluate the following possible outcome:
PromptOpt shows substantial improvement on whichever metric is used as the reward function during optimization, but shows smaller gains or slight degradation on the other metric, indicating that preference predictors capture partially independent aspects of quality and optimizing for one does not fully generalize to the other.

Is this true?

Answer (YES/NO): NO